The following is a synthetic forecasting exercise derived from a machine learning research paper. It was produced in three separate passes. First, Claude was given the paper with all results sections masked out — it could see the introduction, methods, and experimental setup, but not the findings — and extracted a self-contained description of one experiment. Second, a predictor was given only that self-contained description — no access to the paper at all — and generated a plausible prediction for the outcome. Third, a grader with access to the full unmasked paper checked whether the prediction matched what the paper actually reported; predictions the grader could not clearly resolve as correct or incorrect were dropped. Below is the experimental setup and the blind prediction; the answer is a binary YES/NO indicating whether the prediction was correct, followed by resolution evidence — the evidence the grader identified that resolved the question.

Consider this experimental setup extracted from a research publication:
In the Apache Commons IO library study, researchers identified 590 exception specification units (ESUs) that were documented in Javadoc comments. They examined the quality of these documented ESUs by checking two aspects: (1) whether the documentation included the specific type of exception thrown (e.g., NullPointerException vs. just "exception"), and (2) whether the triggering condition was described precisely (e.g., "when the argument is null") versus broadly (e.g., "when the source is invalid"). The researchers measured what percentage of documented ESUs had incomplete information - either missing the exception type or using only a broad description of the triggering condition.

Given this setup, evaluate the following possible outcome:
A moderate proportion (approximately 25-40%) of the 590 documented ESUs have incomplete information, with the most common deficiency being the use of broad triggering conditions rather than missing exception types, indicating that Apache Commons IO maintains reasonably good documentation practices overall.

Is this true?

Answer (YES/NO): NO